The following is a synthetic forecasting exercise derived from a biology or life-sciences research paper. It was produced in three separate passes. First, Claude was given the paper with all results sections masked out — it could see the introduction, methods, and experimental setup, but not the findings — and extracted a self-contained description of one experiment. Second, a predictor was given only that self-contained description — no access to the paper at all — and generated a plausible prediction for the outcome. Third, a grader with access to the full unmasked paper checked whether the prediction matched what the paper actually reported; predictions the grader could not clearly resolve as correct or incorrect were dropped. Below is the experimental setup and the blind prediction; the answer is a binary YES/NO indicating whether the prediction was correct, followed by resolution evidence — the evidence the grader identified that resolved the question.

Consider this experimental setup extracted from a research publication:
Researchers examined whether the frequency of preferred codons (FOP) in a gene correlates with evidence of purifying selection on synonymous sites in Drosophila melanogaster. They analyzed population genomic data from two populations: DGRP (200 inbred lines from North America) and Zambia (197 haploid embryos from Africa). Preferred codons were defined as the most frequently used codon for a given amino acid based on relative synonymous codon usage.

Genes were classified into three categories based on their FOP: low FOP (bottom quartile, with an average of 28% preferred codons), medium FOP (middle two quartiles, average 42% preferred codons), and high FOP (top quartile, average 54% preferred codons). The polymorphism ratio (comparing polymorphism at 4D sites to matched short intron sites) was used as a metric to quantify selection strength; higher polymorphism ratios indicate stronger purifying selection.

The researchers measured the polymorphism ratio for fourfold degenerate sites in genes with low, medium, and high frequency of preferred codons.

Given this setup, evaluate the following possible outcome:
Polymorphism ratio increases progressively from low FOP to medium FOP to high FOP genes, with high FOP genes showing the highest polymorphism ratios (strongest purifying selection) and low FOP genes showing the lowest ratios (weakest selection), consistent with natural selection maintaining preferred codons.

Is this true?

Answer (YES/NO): NO